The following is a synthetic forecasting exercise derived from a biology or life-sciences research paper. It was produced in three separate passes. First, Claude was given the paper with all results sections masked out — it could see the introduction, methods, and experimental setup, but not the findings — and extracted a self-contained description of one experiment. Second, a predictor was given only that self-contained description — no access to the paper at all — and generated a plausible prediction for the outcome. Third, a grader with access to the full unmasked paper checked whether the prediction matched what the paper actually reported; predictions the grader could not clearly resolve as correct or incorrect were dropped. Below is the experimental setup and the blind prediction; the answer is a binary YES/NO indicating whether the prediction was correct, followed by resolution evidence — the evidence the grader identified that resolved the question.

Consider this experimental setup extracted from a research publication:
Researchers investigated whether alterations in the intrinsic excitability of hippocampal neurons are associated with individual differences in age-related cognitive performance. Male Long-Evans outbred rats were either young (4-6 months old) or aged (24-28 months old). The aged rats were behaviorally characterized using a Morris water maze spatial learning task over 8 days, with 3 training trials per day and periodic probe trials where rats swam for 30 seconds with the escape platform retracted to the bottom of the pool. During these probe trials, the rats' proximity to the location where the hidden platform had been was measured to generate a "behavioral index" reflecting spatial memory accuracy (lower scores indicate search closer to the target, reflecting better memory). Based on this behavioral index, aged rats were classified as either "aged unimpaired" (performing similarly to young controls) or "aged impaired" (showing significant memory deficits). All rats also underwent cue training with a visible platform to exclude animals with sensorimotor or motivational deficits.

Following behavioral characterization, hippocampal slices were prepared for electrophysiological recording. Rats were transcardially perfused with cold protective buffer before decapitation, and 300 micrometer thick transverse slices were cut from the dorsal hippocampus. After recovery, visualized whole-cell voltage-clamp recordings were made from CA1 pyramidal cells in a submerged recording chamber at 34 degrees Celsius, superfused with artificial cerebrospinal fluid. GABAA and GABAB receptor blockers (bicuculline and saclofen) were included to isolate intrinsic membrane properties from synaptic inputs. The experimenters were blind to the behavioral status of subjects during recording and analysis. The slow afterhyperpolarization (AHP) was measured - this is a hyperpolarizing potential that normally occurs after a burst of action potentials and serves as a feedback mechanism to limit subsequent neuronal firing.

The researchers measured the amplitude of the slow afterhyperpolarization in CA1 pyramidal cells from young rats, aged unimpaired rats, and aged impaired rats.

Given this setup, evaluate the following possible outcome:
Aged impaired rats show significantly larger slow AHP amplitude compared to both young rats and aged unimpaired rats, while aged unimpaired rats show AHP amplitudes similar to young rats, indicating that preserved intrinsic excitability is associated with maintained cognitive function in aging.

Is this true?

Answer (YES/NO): NO